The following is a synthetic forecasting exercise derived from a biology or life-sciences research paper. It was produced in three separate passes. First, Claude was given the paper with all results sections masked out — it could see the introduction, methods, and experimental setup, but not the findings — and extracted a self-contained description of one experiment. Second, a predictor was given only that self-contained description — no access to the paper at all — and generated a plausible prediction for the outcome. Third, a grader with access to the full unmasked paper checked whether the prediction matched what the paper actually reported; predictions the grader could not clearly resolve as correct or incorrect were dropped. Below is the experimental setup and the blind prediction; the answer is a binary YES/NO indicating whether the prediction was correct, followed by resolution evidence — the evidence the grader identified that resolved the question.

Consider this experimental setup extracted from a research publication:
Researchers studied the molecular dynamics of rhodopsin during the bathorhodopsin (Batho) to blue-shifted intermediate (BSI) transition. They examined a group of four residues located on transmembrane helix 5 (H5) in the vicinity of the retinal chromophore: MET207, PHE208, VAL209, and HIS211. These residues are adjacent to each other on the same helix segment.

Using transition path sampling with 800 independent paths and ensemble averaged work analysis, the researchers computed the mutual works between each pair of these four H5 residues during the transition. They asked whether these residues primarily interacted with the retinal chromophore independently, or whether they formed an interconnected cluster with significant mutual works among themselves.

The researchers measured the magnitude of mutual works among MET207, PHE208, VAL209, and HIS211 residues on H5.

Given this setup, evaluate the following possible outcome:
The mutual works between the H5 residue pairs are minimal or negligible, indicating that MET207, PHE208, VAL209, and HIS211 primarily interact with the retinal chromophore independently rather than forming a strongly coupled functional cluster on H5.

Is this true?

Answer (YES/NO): NO